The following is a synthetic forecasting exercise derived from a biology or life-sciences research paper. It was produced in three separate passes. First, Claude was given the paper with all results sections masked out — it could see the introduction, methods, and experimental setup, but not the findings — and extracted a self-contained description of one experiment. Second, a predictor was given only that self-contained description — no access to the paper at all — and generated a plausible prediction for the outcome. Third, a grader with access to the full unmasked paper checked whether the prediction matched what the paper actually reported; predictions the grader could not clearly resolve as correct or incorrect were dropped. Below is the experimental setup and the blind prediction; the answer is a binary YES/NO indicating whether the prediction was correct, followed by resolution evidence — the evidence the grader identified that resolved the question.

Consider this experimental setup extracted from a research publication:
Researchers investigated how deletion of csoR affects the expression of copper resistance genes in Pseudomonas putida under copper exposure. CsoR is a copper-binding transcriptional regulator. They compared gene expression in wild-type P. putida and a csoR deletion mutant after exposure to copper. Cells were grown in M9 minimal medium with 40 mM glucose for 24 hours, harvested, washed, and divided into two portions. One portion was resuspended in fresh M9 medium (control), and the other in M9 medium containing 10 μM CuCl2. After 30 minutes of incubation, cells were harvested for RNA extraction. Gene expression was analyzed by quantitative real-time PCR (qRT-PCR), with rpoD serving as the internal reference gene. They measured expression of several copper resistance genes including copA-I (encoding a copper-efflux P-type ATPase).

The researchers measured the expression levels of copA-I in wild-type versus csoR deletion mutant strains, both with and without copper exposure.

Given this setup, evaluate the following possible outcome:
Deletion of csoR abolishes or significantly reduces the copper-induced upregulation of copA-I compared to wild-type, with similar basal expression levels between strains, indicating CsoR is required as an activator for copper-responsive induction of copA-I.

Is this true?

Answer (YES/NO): NO